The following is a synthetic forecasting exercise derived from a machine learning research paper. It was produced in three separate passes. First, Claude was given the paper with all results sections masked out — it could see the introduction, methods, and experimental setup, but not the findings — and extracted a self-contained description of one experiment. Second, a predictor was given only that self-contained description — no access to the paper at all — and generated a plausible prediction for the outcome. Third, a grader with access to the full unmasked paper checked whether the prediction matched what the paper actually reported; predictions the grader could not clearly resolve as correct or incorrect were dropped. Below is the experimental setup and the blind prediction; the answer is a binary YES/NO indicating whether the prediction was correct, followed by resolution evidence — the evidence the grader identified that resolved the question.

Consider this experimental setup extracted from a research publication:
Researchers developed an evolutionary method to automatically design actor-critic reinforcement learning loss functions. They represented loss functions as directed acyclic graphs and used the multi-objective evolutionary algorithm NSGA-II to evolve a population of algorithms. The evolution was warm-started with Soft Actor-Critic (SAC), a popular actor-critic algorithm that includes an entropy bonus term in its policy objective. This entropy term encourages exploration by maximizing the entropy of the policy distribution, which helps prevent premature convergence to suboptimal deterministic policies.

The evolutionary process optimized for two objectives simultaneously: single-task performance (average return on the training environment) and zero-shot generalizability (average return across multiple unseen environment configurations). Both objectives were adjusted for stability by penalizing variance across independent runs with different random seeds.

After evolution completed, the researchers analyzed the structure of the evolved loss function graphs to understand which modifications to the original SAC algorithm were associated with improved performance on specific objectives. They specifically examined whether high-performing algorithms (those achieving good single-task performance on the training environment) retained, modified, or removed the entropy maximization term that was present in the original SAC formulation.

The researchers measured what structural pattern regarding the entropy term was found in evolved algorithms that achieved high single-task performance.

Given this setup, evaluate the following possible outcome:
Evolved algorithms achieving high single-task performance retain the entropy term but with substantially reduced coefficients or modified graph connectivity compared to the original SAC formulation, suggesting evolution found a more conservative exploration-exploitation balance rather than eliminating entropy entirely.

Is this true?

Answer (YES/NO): NO